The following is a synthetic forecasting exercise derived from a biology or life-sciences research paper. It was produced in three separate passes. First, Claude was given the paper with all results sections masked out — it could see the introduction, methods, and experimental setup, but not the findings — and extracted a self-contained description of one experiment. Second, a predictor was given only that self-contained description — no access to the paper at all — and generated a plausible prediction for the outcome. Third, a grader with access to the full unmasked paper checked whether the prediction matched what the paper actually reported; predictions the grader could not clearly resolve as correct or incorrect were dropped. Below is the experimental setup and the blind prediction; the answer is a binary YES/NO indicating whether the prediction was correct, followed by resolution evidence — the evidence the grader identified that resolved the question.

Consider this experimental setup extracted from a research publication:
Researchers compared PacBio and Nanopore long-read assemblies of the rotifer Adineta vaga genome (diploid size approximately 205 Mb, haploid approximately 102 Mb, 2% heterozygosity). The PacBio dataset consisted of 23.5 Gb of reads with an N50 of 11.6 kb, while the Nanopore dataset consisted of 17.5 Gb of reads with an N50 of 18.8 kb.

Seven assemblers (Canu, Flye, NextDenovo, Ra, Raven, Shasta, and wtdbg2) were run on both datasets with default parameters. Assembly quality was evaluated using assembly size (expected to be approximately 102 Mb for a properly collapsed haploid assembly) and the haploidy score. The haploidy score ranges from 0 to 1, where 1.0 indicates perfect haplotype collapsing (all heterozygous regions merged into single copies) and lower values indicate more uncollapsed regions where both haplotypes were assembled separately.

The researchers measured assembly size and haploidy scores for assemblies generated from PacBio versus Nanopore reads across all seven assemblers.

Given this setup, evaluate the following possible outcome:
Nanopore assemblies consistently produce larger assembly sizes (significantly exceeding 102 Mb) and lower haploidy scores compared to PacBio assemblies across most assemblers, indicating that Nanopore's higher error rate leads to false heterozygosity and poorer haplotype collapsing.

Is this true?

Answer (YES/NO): NO